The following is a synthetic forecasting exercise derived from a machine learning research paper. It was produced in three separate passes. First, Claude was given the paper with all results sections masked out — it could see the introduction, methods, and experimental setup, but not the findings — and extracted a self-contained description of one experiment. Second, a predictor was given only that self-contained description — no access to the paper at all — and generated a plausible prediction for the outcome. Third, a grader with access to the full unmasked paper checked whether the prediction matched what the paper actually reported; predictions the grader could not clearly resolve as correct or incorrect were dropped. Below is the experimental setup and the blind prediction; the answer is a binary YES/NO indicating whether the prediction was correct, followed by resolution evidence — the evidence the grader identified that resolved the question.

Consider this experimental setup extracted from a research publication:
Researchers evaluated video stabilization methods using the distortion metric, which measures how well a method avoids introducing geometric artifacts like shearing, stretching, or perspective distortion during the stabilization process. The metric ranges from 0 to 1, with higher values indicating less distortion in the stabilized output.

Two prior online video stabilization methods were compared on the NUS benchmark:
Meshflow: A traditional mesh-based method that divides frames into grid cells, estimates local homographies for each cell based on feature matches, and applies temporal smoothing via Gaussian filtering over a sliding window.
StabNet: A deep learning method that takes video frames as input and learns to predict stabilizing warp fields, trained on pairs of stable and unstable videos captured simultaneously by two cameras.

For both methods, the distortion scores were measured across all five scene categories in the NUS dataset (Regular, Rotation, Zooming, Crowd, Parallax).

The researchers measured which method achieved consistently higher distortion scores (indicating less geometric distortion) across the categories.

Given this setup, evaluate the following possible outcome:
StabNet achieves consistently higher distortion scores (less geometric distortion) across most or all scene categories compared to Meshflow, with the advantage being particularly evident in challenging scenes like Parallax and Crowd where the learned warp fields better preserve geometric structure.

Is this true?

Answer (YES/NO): NO